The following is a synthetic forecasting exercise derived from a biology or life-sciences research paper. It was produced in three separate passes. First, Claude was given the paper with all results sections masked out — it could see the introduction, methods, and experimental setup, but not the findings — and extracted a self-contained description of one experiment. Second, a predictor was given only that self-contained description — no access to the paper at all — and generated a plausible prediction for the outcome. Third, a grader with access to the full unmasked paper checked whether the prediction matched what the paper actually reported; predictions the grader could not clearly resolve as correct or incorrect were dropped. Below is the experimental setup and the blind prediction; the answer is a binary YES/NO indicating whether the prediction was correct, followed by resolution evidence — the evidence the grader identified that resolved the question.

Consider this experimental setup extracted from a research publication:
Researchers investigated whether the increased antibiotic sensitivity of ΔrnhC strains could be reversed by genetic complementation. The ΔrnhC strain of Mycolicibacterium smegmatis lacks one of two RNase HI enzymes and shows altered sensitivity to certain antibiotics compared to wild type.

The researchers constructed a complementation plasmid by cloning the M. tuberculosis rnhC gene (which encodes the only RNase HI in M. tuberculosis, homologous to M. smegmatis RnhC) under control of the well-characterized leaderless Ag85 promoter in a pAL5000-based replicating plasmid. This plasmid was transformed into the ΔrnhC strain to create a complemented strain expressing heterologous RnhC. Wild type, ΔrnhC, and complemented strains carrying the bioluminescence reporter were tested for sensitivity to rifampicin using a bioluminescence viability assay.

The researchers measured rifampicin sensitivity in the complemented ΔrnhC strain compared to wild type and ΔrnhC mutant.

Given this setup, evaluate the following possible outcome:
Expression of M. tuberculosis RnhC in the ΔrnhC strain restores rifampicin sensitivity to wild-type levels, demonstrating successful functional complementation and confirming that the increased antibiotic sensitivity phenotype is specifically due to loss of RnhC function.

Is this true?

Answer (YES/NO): YES